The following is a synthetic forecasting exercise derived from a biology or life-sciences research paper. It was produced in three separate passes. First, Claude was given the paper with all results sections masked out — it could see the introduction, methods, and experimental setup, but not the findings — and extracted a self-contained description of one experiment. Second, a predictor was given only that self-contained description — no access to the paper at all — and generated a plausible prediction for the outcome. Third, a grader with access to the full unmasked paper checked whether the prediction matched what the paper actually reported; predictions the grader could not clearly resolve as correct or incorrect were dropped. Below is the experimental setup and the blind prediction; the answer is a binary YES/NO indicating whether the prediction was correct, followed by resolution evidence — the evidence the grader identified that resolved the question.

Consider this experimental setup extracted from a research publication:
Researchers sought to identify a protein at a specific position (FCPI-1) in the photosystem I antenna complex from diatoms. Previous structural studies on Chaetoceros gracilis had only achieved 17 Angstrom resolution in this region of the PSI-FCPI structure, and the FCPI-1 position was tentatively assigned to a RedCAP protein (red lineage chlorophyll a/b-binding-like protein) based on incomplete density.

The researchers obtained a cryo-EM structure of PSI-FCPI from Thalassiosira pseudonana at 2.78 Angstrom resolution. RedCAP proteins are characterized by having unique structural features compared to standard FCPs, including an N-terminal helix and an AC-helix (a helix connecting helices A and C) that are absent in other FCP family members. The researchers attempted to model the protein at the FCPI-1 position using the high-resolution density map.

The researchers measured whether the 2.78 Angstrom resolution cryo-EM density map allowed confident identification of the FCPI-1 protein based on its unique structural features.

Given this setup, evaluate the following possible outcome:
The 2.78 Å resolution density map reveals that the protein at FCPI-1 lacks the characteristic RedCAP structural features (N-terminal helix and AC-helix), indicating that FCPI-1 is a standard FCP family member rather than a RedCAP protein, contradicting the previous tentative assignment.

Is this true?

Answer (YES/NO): NO